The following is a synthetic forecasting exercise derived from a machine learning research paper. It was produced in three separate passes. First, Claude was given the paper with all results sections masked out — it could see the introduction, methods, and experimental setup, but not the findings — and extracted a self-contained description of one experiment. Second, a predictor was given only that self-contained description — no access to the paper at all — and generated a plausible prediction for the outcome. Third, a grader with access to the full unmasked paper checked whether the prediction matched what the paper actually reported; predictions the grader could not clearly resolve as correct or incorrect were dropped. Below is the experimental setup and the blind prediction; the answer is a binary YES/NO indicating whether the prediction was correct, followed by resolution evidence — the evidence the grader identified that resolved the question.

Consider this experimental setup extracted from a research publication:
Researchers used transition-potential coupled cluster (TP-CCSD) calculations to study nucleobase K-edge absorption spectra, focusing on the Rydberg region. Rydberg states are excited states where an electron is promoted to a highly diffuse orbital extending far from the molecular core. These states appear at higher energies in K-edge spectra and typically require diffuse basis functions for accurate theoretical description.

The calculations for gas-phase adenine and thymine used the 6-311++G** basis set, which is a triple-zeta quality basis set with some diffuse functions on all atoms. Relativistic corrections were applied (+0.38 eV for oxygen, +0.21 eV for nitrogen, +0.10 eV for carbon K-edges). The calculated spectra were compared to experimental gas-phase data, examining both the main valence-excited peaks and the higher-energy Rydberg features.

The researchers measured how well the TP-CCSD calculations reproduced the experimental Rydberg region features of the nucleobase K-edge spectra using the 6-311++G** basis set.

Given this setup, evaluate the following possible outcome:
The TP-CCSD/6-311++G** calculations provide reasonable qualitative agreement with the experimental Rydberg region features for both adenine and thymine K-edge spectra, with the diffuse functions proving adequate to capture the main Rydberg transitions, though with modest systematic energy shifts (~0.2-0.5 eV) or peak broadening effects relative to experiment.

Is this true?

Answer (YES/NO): NO